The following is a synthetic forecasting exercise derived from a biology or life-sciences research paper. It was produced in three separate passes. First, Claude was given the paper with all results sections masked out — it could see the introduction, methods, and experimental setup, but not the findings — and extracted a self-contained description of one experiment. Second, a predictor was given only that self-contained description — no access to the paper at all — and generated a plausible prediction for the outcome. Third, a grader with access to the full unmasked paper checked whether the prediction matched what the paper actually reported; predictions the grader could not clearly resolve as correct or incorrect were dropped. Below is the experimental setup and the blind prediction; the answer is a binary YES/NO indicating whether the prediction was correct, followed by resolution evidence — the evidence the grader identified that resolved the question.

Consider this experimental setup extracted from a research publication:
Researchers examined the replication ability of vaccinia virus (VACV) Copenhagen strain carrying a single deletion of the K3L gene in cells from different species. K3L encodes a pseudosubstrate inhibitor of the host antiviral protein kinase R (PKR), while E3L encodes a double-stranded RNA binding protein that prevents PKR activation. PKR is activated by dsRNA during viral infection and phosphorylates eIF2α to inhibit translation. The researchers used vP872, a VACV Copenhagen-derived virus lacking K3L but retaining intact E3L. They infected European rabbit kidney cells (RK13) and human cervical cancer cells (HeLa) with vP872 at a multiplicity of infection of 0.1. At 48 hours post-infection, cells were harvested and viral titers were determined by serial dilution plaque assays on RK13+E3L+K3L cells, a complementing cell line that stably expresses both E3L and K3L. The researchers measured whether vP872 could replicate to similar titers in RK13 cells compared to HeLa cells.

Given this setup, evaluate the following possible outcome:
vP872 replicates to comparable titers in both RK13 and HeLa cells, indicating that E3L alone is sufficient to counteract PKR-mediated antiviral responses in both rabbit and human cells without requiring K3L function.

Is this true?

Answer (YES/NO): YES